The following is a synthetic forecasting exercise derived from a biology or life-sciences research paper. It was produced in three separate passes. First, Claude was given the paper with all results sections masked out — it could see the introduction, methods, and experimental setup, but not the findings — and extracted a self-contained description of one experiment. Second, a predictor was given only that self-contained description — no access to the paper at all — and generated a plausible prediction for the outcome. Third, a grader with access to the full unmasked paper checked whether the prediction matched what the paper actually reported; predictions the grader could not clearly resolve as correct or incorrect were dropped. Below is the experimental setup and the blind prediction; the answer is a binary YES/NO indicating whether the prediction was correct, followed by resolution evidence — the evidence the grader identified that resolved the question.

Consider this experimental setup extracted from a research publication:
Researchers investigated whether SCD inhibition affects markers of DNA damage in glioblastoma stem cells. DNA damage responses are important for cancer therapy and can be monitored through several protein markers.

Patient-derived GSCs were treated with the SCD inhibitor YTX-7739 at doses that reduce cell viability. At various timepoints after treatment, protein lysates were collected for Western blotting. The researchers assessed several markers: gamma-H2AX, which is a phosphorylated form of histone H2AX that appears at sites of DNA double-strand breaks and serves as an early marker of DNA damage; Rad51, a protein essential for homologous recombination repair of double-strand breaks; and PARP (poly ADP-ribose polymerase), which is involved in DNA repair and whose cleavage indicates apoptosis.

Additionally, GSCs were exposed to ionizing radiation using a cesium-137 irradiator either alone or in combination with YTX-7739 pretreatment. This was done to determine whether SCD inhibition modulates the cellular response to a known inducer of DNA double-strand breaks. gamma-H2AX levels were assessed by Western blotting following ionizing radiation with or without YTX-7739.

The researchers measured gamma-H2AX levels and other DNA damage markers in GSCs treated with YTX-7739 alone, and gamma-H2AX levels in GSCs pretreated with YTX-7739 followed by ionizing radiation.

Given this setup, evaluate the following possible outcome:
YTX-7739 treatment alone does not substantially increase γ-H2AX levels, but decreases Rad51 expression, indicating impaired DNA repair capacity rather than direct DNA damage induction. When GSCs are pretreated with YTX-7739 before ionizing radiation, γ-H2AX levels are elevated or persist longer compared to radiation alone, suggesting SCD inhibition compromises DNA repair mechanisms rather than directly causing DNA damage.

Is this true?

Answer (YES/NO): NO